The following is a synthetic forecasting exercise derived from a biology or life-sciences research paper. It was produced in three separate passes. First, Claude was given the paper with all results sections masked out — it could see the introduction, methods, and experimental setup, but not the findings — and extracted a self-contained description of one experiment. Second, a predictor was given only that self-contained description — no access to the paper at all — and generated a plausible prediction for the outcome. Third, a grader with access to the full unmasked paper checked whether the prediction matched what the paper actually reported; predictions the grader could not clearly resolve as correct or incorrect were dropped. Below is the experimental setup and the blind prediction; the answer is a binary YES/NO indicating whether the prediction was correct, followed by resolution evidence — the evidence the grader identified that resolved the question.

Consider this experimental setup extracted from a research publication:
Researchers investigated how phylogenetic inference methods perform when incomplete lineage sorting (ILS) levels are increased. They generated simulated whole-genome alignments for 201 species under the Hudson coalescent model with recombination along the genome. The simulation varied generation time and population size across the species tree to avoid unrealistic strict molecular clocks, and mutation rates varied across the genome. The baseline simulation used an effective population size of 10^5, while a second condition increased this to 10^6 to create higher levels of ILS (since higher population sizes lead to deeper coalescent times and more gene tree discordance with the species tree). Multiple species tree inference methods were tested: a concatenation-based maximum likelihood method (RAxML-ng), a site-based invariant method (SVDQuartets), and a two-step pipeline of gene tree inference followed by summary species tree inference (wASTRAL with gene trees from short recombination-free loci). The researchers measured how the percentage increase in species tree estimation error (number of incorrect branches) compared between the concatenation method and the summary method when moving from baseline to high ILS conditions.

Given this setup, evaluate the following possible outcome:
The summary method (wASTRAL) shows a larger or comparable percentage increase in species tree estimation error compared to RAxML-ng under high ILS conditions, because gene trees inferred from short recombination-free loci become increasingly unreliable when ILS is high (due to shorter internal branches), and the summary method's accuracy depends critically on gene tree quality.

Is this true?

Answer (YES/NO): NO